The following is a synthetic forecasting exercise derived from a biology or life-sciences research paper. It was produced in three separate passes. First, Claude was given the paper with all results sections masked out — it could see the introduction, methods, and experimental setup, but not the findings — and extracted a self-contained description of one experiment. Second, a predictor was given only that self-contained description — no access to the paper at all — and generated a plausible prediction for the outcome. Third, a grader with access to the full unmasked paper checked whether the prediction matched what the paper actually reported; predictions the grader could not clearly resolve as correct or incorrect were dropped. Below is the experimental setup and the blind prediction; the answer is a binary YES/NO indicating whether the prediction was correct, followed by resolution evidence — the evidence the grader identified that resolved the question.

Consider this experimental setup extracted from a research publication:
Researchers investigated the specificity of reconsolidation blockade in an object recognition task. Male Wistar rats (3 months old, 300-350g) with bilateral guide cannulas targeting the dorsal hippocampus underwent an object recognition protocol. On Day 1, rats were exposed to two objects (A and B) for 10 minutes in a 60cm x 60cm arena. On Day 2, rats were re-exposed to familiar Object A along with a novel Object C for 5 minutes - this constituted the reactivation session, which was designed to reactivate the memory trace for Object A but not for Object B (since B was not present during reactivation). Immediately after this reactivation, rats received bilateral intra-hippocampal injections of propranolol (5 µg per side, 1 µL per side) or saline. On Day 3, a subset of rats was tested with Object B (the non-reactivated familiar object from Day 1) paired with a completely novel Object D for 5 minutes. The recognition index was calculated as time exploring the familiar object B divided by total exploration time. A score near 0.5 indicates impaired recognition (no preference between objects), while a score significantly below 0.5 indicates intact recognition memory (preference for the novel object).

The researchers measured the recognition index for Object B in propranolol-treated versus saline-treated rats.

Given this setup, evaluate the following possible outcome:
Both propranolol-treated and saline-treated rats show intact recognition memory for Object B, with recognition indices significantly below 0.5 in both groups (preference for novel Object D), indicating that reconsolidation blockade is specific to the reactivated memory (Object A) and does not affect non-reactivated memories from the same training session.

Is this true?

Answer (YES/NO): NO